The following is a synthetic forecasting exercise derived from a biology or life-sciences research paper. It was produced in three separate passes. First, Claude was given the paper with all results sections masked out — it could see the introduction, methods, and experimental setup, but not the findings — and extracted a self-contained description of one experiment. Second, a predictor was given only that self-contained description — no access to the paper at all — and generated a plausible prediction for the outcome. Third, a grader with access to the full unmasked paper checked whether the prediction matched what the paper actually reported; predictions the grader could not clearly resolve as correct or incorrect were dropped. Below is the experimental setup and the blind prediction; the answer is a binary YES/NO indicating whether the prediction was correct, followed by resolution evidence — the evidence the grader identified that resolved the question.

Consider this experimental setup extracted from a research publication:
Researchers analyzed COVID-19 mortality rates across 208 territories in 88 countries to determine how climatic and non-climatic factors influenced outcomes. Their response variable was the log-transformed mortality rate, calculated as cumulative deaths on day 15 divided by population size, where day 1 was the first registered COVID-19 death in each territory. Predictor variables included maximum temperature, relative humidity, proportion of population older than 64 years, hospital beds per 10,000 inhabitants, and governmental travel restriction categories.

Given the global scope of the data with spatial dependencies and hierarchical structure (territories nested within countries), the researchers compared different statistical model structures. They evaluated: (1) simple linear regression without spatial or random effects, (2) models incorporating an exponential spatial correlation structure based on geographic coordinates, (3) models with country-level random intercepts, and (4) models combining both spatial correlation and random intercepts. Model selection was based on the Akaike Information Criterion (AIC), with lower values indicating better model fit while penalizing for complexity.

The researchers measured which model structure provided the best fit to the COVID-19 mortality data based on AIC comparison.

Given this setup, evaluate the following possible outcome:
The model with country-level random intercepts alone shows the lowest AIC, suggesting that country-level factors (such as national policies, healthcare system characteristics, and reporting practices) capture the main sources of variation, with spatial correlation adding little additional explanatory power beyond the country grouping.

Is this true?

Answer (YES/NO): NO